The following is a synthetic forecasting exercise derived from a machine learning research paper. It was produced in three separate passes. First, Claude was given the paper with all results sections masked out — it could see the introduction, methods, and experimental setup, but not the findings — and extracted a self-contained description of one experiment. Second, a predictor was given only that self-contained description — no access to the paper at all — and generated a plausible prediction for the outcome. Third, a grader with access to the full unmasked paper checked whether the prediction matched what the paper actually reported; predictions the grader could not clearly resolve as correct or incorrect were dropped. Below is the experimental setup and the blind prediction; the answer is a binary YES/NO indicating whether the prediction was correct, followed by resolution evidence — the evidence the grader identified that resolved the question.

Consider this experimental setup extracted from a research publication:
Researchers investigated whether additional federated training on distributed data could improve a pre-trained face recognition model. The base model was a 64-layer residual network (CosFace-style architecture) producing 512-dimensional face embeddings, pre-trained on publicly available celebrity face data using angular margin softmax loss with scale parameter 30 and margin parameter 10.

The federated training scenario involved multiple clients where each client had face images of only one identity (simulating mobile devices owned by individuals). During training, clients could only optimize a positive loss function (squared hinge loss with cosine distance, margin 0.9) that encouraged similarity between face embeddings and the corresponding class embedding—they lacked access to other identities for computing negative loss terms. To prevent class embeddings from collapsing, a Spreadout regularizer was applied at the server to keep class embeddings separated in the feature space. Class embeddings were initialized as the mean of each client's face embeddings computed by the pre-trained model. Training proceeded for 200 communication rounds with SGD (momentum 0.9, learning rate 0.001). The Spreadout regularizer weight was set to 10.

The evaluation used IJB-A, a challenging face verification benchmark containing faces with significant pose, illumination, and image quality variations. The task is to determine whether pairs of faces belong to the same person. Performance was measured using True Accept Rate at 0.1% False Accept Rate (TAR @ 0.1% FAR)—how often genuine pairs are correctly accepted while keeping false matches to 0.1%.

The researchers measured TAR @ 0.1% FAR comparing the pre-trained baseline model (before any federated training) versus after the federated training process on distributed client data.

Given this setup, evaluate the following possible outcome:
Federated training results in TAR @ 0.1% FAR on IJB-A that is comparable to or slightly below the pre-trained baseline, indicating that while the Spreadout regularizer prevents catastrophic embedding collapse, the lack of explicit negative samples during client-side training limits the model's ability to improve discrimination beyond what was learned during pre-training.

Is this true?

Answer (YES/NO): NO